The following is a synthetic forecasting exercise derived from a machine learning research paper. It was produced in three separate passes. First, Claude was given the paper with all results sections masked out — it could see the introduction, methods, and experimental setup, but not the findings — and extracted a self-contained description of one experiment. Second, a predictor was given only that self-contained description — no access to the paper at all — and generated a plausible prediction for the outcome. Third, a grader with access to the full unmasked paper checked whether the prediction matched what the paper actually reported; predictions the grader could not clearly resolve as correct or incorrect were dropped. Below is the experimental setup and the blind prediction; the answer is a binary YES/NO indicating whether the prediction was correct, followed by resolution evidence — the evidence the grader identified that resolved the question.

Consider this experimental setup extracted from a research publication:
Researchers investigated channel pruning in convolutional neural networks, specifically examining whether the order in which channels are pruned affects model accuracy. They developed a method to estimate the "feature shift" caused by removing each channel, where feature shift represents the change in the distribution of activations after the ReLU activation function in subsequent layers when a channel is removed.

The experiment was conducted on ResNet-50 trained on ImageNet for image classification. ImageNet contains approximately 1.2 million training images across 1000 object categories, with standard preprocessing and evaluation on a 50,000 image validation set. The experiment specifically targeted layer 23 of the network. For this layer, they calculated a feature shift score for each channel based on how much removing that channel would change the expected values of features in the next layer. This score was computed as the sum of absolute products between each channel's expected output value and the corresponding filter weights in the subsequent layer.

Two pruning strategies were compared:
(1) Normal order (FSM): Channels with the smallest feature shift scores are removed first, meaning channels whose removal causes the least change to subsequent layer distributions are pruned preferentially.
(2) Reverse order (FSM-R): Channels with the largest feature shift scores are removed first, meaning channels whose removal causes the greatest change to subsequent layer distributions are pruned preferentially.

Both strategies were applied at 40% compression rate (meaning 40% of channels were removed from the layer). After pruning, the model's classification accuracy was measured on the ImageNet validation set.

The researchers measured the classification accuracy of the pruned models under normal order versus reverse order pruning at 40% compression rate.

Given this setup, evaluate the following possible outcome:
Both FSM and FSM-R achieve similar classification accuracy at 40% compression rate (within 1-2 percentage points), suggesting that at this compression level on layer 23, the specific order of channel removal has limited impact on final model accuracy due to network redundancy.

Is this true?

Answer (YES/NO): NO